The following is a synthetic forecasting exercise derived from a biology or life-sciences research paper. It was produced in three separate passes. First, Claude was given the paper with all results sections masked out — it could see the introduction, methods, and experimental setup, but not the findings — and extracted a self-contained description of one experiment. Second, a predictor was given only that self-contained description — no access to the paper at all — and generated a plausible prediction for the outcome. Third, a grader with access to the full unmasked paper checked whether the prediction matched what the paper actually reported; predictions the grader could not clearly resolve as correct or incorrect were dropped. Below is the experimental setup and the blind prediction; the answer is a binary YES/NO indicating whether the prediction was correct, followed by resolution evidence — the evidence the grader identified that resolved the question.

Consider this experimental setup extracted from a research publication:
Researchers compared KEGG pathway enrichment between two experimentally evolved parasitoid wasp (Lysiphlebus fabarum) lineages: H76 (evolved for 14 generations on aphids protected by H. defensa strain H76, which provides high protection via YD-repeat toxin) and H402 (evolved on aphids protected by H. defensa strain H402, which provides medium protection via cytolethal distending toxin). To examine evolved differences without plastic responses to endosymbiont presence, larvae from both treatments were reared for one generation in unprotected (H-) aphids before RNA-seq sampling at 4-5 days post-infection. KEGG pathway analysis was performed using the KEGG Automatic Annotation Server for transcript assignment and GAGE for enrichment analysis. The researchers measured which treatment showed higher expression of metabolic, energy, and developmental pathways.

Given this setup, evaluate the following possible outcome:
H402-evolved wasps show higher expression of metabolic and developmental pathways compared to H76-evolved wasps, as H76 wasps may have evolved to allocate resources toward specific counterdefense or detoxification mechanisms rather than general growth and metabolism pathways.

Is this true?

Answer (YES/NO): NO